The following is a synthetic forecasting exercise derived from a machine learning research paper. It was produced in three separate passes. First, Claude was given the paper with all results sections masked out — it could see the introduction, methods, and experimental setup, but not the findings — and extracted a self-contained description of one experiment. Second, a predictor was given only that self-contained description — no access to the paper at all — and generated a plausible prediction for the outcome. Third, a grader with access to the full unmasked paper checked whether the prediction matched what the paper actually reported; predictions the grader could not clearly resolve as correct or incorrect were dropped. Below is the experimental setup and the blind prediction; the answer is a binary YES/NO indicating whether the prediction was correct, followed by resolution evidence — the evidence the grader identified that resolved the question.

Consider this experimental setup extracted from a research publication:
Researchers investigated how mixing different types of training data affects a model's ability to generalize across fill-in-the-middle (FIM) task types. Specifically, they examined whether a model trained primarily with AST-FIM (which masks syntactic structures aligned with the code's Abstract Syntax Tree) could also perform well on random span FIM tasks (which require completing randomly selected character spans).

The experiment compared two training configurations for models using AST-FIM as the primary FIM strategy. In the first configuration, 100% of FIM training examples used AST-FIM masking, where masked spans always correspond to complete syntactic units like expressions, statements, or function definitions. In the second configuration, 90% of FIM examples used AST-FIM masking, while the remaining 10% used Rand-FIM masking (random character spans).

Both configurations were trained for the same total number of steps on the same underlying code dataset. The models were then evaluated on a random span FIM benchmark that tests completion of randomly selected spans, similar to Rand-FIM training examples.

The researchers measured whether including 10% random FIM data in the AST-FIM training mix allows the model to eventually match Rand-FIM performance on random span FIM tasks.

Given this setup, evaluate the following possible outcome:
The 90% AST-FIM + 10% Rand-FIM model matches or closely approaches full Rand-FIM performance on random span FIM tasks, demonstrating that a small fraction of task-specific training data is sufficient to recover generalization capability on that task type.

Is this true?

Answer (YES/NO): YES